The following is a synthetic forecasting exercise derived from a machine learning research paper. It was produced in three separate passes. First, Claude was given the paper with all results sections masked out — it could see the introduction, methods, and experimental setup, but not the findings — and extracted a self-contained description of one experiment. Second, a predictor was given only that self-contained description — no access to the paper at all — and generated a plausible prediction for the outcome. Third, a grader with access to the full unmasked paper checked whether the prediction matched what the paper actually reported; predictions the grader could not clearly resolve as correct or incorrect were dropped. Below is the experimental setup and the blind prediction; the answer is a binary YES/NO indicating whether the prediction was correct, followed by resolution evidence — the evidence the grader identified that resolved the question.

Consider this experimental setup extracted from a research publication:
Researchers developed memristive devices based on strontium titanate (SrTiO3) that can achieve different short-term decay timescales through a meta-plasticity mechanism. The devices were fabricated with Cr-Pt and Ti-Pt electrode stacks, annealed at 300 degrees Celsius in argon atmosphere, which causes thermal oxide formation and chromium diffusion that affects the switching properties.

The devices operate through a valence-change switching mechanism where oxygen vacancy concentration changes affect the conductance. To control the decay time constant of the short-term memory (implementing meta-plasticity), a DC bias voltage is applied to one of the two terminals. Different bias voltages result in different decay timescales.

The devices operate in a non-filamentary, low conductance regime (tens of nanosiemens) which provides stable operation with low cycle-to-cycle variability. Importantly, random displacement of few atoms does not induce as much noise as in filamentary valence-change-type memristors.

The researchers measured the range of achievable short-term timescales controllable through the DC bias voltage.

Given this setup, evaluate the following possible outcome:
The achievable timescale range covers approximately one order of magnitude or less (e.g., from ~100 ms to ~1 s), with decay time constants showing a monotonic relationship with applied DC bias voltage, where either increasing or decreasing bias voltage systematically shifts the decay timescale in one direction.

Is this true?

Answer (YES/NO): NO